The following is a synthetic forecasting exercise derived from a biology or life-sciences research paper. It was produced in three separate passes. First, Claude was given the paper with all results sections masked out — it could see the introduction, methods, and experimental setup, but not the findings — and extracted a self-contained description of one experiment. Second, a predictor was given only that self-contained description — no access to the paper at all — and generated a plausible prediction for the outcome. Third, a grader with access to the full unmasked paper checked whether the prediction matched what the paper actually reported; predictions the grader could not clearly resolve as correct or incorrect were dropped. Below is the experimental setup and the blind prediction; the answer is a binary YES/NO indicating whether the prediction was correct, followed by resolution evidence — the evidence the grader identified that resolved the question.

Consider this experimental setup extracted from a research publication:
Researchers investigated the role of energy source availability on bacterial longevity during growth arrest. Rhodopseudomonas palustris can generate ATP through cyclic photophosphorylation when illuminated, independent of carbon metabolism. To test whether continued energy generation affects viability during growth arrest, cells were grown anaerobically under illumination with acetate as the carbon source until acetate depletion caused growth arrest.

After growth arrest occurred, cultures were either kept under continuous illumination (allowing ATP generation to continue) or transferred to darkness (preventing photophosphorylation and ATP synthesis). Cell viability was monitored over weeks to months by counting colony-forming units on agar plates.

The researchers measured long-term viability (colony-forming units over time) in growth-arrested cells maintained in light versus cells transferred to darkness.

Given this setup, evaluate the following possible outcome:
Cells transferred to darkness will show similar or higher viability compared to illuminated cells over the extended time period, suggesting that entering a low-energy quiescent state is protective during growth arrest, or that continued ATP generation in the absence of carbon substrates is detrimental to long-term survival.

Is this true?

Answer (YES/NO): NO